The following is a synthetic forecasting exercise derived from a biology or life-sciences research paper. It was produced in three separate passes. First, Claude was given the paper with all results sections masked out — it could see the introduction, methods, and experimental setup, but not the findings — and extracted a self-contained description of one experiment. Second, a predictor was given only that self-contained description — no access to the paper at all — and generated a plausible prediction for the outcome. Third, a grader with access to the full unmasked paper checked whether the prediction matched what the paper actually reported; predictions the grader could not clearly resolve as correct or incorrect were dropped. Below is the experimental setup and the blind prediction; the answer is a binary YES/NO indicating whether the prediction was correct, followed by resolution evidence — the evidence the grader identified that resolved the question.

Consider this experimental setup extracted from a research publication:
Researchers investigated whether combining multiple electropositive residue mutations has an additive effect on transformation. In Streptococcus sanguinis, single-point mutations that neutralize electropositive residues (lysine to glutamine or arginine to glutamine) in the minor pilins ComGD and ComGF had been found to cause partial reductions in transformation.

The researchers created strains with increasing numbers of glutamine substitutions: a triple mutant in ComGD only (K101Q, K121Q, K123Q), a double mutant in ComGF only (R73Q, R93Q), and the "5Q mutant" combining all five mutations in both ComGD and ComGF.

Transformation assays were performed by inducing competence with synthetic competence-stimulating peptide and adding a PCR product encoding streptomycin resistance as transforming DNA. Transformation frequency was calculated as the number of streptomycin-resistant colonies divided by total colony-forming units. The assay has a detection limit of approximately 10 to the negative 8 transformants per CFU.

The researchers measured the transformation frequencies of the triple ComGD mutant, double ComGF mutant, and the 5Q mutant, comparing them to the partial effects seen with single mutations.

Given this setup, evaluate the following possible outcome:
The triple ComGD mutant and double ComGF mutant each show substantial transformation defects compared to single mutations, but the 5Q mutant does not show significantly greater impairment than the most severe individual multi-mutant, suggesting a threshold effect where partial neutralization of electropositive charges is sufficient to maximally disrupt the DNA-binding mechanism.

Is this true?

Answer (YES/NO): NO